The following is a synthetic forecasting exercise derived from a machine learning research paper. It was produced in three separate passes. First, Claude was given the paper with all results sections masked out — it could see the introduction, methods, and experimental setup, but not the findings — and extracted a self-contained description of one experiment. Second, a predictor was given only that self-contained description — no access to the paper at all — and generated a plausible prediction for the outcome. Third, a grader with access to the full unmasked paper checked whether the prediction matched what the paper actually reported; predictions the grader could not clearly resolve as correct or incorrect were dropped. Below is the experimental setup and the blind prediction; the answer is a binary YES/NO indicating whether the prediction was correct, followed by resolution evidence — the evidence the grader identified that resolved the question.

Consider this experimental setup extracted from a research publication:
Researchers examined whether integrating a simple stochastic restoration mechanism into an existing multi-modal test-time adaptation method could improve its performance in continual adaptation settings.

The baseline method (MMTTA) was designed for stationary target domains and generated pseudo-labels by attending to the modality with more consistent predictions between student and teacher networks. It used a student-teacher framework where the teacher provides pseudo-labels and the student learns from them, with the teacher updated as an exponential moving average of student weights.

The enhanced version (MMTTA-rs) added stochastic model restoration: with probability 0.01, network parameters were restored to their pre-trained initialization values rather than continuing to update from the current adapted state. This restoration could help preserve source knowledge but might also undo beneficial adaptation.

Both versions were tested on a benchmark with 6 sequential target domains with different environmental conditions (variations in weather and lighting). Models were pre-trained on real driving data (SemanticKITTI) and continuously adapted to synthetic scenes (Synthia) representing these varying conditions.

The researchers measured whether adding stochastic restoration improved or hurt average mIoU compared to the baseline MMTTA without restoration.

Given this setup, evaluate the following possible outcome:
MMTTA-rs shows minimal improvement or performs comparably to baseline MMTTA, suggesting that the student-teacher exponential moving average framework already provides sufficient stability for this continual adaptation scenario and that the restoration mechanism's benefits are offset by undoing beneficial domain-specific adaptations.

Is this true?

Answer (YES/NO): NO